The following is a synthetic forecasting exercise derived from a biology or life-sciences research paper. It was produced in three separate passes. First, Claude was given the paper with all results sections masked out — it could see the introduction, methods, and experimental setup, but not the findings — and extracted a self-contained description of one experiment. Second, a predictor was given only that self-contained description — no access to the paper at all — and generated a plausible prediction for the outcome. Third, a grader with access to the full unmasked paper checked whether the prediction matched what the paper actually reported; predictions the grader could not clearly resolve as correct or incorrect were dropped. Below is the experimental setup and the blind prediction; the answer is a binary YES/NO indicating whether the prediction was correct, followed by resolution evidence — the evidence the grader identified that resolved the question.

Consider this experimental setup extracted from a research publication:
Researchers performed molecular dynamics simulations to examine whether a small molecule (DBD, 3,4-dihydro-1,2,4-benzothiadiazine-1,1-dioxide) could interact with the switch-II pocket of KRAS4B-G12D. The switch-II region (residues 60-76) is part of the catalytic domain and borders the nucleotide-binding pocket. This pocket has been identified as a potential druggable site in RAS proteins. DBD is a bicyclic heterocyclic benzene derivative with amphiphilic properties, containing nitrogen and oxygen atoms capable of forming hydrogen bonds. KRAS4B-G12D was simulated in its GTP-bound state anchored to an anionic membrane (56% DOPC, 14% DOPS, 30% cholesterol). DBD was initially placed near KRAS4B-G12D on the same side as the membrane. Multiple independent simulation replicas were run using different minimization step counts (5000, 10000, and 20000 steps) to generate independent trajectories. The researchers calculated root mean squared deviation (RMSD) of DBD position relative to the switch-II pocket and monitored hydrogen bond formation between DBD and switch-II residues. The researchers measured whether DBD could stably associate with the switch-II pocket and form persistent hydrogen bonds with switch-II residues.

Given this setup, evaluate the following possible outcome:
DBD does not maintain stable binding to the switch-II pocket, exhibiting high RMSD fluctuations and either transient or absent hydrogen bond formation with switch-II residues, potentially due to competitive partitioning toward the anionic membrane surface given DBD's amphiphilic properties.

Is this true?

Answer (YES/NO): YES